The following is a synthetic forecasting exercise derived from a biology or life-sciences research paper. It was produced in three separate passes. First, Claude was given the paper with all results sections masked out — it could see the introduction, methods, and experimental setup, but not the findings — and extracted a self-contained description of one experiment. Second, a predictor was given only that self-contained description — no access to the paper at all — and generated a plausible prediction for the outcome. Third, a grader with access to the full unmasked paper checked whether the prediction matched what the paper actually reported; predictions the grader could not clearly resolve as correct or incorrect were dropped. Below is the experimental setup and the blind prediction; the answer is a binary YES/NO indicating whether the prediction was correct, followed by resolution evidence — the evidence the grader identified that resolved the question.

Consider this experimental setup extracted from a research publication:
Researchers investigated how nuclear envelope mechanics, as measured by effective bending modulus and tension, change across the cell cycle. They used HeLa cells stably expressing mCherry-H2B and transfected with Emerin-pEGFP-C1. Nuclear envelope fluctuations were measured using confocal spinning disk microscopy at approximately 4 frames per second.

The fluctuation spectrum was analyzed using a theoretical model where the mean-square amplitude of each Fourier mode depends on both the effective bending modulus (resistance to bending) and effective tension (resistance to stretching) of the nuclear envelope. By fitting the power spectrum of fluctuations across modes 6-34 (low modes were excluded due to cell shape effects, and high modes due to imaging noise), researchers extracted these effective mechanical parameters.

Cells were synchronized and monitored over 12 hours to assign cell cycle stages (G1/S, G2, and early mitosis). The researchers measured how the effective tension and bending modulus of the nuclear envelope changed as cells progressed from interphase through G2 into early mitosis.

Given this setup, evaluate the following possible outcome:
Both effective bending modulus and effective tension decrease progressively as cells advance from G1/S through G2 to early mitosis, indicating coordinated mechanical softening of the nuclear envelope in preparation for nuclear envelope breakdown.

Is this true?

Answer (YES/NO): NO